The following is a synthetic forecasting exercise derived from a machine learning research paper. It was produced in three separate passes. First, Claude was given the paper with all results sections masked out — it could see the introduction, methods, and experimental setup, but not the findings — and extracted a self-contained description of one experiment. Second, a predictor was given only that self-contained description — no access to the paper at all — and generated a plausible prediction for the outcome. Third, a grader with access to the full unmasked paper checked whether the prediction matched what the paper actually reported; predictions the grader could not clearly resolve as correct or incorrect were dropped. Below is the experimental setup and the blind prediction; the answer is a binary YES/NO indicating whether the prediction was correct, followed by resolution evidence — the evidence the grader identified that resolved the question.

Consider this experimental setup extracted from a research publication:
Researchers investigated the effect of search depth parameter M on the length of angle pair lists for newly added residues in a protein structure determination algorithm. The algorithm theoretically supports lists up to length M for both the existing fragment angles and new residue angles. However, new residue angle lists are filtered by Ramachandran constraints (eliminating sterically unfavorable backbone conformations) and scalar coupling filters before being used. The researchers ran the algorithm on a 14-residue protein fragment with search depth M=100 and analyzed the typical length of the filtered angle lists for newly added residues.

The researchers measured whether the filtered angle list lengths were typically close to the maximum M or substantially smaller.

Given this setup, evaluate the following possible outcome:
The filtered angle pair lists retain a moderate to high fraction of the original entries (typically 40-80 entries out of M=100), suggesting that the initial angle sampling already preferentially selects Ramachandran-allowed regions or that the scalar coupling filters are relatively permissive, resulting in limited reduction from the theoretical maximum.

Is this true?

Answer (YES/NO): NO